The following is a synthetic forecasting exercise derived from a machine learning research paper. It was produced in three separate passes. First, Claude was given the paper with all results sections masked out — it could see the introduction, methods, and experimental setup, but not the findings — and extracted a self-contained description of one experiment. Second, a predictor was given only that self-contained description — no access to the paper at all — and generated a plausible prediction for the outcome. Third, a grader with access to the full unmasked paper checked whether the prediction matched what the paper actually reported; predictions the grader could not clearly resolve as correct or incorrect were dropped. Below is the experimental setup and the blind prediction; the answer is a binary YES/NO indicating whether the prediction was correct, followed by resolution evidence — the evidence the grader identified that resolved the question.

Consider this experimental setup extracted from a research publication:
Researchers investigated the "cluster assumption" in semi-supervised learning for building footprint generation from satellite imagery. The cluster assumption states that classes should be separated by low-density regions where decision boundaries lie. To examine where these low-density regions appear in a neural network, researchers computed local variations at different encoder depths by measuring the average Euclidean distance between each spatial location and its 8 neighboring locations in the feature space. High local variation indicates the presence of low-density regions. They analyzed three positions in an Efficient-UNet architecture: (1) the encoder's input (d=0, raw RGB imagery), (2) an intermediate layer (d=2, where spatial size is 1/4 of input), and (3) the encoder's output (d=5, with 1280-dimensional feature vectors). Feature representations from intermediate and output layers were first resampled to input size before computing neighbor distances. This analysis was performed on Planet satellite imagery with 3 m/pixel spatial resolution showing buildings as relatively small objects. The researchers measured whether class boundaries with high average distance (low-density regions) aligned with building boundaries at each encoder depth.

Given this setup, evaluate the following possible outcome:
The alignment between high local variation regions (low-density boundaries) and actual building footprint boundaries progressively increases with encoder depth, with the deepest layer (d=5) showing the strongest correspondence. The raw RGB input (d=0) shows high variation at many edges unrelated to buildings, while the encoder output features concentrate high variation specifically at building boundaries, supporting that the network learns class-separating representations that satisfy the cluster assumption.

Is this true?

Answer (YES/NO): NO